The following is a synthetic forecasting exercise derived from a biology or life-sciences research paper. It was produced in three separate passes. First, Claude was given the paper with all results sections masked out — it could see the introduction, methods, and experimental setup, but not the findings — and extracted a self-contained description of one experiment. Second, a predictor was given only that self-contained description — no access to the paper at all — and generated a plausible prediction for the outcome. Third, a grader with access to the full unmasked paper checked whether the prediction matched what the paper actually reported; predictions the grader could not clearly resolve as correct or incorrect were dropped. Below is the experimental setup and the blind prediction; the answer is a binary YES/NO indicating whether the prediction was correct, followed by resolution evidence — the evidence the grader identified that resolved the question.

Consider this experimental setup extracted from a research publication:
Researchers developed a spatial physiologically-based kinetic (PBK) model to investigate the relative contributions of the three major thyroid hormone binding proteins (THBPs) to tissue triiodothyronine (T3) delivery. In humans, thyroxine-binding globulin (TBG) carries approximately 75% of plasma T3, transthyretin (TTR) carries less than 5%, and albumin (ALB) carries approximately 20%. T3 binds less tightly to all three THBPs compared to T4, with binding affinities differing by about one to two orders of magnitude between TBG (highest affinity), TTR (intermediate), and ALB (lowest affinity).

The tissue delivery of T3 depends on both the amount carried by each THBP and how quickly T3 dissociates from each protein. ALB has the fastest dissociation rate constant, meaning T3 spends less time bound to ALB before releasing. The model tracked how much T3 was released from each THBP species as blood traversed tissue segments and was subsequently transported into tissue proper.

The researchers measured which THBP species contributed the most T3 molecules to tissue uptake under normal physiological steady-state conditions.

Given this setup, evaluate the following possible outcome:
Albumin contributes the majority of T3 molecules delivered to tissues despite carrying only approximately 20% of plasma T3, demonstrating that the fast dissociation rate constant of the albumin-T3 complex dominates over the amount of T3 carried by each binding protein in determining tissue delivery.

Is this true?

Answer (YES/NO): NO